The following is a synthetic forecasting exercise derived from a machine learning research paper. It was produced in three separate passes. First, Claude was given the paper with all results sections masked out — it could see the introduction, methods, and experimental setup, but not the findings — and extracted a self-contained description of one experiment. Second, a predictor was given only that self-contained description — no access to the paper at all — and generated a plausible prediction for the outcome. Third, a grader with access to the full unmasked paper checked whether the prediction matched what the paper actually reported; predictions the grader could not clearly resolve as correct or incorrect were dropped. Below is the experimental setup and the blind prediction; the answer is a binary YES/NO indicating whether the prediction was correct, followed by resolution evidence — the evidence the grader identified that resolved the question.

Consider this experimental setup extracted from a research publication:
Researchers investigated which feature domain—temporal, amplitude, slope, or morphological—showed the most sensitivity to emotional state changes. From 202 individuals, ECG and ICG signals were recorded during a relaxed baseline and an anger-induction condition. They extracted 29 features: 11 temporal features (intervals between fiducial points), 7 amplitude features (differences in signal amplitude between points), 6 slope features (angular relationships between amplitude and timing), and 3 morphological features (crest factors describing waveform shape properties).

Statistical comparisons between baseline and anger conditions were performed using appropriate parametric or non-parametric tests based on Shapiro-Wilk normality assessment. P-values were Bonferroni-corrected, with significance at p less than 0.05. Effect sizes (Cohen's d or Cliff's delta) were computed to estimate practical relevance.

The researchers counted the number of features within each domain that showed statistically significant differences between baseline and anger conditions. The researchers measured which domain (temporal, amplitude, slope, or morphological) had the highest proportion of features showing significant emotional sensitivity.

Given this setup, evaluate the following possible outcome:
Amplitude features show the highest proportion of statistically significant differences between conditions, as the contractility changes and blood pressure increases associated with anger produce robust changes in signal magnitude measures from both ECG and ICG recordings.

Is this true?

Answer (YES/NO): NO